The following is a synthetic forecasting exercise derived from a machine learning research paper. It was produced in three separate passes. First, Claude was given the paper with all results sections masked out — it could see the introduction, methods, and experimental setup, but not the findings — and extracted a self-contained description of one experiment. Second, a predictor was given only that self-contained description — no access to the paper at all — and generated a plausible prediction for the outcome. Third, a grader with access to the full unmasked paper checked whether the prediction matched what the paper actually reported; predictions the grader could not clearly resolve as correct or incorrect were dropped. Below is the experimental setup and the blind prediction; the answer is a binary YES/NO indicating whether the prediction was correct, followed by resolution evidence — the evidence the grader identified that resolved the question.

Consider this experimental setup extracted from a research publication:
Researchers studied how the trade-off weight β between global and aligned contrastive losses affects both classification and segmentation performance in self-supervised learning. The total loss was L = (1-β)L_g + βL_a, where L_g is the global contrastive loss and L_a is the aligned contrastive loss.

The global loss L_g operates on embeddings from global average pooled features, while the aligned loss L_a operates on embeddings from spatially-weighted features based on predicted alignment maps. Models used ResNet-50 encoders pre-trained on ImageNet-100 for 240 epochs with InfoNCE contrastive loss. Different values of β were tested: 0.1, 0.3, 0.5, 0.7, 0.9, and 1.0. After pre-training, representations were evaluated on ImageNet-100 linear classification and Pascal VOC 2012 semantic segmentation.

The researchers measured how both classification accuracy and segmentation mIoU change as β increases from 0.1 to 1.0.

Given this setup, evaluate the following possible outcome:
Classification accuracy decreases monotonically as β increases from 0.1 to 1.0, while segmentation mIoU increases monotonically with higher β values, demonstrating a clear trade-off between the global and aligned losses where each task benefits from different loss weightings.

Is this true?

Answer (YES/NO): NO